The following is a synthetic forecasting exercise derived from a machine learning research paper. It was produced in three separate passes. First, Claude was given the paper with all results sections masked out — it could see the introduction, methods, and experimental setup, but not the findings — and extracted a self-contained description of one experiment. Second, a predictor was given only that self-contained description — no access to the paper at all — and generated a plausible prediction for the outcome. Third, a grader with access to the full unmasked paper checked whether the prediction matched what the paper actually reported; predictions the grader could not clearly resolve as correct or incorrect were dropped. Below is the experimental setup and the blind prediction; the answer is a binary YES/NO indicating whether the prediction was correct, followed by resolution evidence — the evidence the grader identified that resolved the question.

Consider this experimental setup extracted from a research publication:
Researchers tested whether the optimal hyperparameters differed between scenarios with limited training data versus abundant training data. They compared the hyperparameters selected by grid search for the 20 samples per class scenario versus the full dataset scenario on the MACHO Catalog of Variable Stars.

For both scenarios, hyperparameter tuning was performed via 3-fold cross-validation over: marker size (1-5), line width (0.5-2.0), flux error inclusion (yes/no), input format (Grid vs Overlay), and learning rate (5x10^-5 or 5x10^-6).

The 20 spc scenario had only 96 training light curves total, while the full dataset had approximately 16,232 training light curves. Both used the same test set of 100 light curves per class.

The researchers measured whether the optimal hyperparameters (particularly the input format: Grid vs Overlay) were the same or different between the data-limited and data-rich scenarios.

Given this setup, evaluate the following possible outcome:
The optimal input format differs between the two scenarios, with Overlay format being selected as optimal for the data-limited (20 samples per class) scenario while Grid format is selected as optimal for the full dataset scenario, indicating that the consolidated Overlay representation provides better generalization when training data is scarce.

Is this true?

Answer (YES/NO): YES